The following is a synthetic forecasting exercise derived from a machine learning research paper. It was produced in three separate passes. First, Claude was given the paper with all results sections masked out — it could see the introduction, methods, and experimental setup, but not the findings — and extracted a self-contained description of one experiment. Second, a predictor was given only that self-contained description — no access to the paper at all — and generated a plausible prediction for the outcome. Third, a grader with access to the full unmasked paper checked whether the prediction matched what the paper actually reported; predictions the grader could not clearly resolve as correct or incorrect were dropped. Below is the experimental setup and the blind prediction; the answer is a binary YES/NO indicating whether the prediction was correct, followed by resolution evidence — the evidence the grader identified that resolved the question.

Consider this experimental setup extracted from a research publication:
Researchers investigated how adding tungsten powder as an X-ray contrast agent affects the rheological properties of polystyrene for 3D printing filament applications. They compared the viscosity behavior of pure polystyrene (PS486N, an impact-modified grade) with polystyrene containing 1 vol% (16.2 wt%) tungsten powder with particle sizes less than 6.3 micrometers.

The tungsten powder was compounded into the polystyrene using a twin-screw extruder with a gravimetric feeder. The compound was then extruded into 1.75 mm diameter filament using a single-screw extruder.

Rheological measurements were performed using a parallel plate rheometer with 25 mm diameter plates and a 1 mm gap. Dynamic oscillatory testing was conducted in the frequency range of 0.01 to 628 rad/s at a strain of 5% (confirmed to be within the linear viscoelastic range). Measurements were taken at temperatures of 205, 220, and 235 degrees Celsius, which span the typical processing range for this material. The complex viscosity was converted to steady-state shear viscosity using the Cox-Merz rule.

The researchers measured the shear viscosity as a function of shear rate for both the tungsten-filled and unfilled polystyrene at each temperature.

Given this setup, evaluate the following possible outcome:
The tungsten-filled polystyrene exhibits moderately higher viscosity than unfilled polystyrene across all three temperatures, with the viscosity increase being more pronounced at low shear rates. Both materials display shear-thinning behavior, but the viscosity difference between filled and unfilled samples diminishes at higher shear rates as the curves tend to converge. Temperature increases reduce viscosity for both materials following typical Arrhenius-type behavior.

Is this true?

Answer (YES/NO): NO